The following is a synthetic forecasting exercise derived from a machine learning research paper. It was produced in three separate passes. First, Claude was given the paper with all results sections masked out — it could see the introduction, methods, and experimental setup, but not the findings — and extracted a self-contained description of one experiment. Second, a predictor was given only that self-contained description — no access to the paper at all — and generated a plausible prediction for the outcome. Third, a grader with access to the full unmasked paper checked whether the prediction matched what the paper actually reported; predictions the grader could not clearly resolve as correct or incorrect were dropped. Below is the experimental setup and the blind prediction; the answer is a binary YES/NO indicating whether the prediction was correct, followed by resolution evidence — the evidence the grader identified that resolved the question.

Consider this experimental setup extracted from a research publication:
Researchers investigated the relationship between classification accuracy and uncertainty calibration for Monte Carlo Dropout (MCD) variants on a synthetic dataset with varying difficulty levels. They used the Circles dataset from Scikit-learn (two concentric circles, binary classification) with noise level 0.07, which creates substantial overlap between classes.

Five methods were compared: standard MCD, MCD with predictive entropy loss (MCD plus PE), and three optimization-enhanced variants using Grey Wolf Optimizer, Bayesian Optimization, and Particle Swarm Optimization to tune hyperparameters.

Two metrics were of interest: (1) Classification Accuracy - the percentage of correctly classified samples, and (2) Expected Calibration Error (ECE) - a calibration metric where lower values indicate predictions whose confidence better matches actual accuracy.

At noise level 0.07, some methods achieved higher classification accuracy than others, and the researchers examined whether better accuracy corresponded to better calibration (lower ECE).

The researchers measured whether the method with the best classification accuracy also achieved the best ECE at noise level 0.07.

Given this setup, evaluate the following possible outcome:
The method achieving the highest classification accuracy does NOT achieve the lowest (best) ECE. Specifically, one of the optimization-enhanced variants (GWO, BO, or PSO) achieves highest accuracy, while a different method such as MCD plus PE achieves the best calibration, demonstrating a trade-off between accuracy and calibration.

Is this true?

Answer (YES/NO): NO